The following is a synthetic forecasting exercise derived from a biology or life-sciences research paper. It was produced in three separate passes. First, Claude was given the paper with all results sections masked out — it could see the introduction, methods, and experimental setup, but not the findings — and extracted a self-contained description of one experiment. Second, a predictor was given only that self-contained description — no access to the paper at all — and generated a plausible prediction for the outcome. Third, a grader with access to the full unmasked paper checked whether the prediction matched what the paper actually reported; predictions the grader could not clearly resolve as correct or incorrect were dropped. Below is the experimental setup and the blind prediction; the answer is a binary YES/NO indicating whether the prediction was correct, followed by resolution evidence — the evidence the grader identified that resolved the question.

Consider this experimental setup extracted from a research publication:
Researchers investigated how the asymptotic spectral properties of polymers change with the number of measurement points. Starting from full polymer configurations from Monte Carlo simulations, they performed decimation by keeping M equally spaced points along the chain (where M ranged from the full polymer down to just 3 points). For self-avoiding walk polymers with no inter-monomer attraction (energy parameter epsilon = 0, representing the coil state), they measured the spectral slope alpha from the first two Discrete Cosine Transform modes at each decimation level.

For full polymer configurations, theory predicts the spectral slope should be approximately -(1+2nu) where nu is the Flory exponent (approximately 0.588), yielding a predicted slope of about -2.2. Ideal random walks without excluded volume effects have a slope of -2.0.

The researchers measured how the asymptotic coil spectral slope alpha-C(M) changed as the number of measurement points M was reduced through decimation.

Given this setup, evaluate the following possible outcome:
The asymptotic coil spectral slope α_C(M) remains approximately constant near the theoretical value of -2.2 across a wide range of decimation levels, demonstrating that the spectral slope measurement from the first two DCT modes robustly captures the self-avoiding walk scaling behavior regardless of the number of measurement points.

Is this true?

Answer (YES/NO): NO